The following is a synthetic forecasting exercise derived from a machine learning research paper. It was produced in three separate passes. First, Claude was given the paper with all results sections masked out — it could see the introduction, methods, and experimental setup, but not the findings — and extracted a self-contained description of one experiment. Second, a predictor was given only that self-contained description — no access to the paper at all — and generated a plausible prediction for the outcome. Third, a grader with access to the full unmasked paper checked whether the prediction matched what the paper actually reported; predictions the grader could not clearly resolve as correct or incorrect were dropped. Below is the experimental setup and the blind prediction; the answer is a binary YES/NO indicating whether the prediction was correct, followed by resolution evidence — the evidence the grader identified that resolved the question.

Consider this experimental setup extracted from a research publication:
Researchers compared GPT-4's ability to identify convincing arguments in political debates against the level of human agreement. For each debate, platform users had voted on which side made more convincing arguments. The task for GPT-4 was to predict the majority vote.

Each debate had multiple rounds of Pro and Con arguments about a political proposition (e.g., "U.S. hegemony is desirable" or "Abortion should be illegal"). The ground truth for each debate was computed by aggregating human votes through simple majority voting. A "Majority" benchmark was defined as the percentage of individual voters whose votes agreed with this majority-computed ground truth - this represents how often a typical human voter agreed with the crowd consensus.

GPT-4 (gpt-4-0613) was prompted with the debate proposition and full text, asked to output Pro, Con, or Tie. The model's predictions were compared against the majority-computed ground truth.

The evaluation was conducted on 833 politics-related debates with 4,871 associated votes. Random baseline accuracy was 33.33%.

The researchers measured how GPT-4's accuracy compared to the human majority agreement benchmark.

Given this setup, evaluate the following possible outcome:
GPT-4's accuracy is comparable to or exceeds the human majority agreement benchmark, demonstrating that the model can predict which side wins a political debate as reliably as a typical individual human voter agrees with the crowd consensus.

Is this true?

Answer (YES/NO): YES